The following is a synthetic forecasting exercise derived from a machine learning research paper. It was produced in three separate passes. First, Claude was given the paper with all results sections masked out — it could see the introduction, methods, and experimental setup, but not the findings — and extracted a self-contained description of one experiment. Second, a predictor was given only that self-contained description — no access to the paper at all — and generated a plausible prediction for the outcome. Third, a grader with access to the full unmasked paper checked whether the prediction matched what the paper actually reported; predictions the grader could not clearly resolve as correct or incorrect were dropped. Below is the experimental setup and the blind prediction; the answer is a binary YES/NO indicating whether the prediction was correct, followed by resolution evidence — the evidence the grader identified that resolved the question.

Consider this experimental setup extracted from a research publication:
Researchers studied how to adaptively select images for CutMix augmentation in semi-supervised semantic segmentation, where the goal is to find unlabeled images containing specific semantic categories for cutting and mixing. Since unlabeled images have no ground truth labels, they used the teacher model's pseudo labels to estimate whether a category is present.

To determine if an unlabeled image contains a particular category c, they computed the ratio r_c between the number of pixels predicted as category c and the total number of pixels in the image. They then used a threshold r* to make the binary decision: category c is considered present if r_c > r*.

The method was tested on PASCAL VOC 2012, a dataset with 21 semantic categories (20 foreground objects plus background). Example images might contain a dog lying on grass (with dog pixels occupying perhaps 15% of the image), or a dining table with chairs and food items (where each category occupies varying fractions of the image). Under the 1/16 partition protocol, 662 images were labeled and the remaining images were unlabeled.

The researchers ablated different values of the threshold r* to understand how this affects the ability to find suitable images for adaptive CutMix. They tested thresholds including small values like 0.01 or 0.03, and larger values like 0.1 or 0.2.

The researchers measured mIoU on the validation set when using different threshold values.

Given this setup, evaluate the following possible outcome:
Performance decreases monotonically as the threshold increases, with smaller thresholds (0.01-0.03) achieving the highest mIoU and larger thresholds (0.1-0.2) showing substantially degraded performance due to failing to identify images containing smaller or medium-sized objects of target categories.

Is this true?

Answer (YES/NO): NO